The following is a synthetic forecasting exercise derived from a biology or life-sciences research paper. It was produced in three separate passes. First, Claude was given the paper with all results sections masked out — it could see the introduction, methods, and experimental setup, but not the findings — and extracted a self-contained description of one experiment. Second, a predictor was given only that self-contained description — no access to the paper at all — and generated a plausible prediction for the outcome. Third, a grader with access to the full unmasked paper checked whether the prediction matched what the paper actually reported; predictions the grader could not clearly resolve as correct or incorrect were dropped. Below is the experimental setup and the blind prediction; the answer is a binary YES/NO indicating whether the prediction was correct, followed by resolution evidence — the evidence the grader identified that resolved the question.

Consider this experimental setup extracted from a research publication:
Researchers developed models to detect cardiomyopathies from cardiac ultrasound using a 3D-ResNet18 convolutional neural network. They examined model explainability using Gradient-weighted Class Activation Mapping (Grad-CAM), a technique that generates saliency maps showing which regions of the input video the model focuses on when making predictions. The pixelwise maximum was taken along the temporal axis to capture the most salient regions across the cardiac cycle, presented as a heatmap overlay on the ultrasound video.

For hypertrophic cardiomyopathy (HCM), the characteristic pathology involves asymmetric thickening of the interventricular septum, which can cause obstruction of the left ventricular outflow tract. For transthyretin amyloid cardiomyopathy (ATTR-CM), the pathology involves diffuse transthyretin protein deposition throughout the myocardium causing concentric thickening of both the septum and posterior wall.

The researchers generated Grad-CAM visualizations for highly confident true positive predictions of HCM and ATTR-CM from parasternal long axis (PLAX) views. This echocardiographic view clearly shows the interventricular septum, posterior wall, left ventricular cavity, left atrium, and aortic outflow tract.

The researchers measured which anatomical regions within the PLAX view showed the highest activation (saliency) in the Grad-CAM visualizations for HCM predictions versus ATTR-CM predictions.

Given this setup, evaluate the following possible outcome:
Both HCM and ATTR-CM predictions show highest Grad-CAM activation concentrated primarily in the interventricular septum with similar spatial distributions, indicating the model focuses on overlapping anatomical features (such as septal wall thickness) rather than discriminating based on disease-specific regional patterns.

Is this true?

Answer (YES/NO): NO